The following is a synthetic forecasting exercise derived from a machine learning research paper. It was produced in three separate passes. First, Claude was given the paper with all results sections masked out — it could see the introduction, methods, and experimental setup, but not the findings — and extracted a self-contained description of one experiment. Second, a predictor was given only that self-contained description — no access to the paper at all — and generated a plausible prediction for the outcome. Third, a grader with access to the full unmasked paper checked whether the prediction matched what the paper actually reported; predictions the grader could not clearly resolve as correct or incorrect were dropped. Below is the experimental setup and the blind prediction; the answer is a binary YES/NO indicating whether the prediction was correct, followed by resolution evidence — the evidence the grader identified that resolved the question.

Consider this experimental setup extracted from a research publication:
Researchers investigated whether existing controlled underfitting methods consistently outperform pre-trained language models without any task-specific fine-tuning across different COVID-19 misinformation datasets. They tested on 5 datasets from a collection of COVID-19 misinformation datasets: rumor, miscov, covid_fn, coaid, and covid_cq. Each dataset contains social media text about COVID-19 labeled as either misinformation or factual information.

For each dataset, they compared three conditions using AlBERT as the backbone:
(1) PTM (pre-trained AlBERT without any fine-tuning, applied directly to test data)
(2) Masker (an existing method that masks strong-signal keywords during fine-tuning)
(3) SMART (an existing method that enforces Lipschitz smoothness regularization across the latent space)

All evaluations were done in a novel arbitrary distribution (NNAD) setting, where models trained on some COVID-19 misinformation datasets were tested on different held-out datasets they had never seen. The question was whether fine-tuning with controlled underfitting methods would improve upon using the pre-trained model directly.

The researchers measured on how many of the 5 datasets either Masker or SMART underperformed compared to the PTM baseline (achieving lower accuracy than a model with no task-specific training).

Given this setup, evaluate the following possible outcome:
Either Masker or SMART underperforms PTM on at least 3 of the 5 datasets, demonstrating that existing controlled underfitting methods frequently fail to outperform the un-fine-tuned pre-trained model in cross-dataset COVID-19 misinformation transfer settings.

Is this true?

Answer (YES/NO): YES